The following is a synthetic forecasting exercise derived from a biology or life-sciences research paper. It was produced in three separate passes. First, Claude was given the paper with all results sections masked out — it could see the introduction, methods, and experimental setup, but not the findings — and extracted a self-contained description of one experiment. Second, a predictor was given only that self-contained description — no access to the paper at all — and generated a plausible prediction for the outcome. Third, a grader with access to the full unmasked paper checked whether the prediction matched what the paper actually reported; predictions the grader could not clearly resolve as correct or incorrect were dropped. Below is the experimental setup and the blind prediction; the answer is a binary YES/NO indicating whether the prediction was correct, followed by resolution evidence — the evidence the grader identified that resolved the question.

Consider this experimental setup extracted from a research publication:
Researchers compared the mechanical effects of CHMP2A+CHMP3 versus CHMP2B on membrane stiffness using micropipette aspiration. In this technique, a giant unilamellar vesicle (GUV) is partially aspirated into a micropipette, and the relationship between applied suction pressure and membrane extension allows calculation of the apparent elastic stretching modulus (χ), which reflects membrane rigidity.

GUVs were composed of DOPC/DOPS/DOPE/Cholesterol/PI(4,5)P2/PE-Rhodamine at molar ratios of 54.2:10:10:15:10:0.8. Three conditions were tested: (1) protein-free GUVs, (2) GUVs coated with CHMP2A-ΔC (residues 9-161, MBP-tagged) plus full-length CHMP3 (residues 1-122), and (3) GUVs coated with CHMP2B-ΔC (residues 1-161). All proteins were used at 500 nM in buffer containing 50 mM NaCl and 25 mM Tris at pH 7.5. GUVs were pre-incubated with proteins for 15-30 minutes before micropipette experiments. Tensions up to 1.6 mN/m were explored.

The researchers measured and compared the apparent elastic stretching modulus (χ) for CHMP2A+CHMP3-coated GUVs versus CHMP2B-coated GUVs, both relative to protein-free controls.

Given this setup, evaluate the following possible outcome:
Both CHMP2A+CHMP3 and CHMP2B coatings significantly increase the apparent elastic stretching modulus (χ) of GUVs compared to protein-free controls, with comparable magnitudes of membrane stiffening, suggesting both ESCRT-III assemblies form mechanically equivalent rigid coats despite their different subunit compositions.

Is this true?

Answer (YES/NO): NO